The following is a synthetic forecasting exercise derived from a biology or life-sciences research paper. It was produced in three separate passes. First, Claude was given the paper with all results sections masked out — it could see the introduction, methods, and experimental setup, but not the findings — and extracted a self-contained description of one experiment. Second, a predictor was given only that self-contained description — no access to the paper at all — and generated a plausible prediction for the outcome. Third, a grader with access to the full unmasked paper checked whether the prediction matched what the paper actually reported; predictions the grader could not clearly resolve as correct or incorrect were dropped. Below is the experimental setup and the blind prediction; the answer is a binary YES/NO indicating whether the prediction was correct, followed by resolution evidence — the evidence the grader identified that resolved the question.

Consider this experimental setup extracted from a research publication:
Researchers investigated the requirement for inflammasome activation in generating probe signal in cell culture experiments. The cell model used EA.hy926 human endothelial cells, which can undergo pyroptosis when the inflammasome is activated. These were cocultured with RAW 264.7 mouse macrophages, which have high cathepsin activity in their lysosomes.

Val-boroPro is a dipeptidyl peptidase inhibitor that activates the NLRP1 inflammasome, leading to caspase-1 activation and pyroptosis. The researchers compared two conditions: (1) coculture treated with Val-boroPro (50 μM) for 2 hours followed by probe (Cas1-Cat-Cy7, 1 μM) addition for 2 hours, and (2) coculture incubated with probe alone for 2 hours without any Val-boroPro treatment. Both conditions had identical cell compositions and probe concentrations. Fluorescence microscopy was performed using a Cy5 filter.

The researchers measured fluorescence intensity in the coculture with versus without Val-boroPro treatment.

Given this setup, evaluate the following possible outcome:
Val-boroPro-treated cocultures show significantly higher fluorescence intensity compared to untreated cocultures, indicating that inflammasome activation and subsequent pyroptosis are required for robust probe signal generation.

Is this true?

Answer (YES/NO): YES